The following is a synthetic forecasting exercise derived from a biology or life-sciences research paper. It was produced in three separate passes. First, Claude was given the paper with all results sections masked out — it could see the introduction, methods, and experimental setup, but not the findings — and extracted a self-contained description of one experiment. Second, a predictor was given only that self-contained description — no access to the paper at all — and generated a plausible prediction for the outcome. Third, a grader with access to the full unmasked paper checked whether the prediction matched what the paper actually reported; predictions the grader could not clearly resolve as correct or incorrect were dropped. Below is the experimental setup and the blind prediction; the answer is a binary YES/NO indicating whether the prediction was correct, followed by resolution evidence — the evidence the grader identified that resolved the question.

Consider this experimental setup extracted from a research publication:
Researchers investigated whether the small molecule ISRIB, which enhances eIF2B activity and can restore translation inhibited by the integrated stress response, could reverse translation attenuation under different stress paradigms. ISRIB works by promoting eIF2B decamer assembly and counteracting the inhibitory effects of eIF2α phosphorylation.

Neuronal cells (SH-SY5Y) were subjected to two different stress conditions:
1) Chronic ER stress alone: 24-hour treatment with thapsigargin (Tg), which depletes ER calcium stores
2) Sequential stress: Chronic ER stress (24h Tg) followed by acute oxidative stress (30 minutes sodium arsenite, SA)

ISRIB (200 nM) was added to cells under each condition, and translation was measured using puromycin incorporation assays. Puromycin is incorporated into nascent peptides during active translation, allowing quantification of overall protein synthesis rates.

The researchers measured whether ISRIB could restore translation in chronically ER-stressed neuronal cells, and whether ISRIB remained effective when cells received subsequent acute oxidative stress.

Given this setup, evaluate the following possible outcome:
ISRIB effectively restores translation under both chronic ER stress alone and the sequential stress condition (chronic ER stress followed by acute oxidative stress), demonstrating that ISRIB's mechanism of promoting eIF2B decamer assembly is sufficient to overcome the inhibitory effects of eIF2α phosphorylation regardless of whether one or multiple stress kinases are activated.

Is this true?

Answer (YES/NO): NO